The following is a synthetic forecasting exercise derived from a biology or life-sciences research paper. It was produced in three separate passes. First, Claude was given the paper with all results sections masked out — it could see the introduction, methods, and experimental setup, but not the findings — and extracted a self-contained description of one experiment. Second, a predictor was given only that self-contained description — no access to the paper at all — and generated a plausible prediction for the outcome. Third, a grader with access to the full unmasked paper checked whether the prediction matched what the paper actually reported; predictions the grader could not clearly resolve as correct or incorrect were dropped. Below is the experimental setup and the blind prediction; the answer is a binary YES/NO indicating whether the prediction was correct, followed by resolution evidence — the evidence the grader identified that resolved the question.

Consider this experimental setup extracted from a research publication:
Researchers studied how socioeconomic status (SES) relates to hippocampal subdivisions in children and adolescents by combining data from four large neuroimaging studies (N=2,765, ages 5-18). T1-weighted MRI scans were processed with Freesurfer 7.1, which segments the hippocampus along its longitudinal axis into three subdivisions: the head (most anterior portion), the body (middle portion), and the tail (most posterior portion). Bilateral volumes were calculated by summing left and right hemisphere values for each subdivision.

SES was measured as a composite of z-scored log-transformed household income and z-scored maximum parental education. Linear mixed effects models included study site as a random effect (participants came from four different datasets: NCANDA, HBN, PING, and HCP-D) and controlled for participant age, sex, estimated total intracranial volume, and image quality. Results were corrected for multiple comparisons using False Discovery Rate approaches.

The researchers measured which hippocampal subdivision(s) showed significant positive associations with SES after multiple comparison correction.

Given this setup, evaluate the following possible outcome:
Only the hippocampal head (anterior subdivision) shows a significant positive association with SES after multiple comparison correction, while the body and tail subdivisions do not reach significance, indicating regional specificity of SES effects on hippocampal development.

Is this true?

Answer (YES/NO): YES